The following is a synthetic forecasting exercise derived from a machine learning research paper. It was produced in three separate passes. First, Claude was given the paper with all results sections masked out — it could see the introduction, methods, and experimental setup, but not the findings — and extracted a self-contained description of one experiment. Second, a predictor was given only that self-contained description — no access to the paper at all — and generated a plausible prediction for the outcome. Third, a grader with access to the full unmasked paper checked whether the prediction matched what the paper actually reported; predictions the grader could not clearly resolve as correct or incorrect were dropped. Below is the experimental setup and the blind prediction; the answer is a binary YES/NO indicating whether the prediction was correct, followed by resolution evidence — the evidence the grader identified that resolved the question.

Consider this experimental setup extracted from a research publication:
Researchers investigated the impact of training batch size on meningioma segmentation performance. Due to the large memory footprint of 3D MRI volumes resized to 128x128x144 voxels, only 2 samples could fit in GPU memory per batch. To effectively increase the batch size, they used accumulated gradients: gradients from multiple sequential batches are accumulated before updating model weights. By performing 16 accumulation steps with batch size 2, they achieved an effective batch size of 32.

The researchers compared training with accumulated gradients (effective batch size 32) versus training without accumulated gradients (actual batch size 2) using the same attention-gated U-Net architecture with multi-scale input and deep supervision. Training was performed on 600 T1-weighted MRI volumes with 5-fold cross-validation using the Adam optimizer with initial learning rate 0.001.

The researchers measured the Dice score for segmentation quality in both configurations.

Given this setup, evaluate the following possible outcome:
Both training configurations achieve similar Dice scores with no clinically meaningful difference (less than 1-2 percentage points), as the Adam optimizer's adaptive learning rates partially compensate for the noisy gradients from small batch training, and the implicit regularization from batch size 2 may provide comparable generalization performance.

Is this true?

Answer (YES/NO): NO